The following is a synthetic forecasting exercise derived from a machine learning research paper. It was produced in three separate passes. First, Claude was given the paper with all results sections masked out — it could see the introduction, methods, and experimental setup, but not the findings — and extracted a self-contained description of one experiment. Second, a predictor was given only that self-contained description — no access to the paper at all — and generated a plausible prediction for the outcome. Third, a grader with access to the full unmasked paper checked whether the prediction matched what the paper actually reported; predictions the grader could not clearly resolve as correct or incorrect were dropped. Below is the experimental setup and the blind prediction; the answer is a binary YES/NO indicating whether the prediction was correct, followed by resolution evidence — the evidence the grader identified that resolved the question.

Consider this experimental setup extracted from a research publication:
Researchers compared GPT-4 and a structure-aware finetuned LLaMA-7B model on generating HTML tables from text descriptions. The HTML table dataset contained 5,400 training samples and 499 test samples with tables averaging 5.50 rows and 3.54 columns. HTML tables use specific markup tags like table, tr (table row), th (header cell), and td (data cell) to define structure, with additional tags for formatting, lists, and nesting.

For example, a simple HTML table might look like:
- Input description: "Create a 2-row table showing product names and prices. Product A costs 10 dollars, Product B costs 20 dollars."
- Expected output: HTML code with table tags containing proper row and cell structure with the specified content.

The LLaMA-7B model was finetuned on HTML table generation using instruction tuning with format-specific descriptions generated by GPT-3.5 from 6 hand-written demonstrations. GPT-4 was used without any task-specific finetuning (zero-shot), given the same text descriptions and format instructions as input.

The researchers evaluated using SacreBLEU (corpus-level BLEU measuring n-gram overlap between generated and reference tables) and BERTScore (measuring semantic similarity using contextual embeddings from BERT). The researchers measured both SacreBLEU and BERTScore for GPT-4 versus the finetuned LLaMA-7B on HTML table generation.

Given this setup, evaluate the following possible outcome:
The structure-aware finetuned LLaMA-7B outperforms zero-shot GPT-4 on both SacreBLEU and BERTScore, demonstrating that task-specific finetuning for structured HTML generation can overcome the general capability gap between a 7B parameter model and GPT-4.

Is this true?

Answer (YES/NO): NO